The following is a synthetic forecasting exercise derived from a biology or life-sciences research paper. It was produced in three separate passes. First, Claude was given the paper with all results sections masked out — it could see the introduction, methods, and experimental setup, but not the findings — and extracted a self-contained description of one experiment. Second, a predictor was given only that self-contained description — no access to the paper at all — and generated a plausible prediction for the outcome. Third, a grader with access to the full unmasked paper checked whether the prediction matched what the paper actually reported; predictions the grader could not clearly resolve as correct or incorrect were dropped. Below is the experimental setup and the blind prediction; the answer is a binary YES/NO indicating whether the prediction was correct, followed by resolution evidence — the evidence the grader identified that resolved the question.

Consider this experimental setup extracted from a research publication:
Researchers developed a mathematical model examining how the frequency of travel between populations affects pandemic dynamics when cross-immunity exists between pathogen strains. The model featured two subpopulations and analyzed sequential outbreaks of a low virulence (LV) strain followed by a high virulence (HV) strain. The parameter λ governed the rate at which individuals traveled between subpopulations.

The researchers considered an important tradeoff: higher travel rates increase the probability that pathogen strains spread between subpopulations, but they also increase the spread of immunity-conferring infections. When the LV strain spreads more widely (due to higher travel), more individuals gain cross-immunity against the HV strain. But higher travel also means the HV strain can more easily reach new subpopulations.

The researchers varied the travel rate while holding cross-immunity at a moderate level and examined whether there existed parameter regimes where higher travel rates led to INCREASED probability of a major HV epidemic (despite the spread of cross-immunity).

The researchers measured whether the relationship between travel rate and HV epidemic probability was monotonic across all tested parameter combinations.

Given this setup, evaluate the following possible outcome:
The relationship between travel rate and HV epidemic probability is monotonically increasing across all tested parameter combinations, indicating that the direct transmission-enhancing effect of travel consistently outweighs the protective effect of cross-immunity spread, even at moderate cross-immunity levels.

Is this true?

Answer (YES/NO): NO